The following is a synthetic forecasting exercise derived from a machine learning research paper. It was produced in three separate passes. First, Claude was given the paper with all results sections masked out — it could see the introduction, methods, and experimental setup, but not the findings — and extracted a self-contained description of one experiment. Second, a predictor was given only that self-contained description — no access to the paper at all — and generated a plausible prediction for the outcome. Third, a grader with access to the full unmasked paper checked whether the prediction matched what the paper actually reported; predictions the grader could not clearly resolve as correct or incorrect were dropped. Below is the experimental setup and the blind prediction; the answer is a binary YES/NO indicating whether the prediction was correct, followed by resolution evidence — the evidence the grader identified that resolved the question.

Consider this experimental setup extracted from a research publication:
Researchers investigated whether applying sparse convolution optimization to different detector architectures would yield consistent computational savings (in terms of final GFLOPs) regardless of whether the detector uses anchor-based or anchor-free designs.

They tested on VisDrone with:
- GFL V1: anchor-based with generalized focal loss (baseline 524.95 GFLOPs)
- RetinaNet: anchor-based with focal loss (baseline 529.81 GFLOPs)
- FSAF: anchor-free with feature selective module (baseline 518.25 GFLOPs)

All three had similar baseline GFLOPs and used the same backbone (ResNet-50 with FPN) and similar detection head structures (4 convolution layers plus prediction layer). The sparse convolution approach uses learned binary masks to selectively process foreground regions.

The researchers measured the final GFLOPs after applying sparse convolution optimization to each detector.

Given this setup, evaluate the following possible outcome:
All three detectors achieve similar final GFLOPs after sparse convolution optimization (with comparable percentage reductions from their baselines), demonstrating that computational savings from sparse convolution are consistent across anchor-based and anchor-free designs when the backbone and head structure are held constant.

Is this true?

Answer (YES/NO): YES